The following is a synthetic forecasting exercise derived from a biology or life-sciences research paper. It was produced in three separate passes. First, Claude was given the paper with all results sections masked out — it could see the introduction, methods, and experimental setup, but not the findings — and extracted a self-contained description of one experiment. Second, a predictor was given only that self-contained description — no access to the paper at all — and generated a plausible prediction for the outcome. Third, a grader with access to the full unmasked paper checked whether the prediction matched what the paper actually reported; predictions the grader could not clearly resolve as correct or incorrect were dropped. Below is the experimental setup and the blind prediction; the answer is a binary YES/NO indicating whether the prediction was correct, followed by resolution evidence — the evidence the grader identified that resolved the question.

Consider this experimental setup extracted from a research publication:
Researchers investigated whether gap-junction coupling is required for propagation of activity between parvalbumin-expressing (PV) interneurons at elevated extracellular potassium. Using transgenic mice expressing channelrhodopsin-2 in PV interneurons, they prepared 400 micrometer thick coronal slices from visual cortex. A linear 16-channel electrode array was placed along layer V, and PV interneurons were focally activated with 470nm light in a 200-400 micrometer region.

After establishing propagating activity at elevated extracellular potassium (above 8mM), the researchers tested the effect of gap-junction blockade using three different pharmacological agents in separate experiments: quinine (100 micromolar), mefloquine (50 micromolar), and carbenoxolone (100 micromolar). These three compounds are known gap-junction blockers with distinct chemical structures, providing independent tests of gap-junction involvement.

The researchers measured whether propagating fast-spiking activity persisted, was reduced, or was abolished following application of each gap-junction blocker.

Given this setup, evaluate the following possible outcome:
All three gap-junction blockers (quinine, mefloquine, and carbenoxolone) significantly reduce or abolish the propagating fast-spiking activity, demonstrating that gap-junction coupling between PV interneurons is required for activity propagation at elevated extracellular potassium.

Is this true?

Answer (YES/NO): YES